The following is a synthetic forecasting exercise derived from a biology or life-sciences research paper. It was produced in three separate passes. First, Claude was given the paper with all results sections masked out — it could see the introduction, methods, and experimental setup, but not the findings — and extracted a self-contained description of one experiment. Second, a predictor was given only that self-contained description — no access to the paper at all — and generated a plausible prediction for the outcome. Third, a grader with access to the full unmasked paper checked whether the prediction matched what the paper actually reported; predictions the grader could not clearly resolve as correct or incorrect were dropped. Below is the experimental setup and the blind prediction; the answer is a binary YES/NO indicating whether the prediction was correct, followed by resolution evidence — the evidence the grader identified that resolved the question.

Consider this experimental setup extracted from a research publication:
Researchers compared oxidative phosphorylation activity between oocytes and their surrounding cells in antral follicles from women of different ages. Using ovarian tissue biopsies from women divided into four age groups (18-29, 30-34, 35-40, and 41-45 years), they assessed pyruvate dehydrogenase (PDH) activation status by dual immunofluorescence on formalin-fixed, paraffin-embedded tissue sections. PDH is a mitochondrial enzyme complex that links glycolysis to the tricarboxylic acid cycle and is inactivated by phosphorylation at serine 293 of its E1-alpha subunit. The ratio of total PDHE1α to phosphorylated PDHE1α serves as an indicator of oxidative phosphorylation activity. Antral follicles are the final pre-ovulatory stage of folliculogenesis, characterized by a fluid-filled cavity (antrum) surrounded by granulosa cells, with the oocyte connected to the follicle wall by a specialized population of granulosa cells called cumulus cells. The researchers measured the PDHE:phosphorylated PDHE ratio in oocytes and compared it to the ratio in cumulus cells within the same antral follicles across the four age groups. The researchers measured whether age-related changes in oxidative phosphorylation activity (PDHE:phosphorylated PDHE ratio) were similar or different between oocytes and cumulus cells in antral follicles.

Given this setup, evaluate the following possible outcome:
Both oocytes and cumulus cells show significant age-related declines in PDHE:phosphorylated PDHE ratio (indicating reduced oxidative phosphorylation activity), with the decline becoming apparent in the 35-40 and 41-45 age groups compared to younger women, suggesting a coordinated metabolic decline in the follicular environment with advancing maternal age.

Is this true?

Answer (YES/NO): NO